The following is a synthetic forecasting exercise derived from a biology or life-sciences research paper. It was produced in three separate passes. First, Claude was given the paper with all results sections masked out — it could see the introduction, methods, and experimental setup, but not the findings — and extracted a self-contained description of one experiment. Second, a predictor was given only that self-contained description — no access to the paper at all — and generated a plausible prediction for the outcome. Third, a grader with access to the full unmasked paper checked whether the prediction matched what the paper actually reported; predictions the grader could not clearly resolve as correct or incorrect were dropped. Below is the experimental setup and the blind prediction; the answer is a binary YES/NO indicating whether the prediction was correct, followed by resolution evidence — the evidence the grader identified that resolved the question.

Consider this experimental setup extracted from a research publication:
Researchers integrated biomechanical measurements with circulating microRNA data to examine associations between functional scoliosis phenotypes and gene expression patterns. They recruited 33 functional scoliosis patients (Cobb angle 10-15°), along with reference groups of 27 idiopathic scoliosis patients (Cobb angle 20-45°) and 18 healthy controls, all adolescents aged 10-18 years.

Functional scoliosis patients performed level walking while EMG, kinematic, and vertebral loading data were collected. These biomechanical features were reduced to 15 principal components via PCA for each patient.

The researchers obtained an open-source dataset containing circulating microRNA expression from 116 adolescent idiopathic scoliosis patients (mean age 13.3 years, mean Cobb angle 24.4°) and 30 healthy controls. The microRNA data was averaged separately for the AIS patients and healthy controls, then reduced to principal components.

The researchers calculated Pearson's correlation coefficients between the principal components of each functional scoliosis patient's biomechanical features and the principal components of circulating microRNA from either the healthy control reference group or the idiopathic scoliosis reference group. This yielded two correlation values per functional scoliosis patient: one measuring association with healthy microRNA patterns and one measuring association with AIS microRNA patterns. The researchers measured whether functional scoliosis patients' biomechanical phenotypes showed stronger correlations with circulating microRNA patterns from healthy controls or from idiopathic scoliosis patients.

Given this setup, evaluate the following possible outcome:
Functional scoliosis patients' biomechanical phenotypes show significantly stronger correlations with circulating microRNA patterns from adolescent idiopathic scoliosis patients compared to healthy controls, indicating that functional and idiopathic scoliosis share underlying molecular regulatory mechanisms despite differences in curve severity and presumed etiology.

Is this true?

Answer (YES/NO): YES